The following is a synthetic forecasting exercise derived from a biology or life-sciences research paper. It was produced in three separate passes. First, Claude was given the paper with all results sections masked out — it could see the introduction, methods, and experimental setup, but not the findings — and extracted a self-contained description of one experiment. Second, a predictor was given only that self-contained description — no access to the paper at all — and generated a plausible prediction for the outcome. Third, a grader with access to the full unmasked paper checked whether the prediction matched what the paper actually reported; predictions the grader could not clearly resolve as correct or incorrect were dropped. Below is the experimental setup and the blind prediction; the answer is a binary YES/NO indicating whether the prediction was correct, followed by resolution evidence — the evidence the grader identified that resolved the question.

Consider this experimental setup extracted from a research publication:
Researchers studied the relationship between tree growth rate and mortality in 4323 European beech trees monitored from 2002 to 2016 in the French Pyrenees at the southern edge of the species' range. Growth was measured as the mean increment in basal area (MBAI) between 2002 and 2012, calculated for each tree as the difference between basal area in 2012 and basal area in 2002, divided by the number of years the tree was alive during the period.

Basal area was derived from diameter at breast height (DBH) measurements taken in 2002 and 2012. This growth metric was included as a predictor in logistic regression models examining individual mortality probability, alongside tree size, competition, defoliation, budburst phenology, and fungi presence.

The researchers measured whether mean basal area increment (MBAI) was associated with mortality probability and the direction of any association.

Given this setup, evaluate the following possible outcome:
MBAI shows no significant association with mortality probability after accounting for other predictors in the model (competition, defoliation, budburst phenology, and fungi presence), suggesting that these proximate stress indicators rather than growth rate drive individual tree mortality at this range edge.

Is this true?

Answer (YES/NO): NO